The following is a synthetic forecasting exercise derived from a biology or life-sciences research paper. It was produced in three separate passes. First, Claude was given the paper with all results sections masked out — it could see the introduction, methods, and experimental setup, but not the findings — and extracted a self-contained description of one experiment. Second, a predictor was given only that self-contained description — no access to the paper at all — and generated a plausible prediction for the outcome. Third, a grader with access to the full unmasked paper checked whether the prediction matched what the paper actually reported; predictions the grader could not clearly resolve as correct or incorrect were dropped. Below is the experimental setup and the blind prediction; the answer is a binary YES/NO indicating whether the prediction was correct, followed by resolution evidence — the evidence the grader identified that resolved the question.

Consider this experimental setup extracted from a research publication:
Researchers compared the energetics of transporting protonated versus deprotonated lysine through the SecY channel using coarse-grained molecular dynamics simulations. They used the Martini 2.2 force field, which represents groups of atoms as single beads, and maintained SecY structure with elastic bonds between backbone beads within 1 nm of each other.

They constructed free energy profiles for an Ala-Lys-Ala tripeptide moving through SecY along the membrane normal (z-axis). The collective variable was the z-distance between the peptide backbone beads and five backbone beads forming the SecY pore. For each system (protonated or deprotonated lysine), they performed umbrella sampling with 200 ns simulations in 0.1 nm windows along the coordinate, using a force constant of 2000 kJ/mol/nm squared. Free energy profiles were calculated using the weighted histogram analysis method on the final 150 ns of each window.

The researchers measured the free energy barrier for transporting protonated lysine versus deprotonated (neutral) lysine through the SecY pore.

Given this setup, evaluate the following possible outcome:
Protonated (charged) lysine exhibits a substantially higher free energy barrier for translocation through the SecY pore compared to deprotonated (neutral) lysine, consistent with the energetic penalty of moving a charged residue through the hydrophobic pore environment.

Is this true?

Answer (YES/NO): YES